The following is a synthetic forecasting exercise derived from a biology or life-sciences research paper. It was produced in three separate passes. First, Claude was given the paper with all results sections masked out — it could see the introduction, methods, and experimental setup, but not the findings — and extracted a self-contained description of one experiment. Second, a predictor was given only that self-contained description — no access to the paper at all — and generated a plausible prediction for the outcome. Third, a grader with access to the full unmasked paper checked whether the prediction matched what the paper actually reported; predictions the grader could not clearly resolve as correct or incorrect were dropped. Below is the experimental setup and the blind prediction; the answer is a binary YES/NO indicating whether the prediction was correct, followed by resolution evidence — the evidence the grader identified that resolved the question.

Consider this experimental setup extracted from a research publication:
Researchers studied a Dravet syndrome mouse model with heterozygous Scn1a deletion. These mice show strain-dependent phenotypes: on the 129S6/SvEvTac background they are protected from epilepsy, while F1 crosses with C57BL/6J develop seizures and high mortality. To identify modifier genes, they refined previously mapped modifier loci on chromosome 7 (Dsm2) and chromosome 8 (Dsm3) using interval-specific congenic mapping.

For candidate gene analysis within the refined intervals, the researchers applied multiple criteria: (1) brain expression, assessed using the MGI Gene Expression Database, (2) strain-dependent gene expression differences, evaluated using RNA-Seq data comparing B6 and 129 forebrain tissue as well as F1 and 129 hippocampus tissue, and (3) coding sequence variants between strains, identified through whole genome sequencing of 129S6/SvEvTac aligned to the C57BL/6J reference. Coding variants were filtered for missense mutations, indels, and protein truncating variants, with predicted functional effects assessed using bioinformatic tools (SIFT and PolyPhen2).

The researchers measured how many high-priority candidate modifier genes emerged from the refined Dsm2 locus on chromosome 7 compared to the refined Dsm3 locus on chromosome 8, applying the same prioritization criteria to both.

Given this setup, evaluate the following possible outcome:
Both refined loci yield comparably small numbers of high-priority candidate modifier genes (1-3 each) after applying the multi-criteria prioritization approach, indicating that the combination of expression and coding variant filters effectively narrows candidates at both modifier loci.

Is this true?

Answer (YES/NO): NO